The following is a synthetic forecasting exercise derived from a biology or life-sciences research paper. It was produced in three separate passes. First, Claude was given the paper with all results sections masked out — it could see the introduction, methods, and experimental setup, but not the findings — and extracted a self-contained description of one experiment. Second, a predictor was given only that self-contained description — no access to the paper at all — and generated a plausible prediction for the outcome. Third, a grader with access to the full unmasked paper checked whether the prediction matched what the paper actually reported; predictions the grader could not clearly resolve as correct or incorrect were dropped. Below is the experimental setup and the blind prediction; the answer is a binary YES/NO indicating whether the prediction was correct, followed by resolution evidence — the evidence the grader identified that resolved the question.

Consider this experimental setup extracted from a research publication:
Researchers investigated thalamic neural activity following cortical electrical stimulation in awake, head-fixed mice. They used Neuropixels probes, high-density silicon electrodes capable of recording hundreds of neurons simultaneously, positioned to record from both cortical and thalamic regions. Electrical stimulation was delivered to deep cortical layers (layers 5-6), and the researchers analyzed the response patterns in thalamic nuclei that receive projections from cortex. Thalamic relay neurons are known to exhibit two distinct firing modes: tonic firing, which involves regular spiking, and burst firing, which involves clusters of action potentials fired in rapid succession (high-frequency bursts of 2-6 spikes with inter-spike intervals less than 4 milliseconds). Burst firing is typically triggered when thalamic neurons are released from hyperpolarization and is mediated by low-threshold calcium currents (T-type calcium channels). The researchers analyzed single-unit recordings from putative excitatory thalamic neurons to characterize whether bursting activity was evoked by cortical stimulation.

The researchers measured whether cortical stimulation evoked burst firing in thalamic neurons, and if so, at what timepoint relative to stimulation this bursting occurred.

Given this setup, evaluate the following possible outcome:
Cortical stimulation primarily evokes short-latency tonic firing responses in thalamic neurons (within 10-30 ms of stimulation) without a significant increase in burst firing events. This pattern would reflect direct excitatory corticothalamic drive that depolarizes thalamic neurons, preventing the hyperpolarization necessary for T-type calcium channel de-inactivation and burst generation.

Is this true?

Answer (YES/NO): NO